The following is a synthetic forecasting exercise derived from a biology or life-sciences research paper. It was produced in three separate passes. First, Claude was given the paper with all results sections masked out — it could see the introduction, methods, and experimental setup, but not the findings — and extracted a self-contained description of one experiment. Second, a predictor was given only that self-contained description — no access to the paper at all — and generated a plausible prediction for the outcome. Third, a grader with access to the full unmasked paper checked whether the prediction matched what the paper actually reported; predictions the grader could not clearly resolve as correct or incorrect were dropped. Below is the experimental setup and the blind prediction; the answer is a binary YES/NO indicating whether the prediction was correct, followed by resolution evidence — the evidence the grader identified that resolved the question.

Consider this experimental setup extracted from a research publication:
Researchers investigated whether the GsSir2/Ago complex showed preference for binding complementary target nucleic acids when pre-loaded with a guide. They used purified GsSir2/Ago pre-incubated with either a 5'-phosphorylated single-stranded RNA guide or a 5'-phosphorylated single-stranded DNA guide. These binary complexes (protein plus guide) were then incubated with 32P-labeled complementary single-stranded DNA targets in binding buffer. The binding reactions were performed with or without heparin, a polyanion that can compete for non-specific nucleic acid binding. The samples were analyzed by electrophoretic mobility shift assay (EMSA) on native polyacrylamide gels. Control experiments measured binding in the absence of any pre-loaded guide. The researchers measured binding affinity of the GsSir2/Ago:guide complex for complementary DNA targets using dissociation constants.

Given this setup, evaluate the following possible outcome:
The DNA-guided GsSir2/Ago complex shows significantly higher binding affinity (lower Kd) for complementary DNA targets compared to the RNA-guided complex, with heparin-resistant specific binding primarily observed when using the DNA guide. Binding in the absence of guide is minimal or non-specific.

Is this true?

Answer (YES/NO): NO